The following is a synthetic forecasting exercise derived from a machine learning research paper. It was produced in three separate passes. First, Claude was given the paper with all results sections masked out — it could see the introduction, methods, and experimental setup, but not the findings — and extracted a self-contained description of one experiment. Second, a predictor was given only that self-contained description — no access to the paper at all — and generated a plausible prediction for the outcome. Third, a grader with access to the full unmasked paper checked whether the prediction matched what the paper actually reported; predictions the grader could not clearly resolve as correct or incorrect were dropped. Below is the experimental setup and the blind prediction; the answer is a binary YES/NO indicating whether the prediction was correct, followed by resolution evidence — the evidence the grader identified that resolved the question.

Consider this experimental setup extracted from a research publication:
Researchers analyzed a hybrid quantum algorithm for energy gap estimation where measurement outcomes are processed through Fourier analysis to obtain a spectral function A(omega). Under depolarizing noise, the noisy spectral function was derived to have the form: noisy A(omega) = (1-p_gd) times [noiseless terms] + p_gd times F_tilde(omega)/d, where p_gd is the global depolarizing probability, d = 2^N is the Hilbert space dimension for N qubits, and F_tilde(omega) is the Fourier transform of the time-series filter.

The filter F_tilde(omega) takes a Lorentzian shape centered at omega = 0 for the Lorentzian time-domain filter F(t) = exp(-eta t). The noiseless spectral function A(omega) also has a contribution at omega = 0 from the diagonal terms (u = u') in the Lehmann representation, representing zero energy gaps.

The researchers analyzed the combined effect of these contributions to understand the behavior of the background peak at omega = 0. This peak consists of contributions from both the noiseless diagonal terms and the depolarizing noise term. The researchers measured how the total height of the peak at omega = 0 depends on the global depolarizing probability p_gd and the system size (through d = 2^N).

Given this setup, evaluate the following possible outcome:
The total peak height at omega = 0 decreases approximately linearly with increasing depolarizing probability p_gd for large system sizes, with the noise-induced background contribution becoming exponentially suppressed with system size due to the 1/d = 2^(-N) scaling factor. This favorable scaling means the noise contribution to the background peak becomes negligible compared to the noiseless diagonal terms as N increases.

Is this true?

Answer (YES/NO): YES